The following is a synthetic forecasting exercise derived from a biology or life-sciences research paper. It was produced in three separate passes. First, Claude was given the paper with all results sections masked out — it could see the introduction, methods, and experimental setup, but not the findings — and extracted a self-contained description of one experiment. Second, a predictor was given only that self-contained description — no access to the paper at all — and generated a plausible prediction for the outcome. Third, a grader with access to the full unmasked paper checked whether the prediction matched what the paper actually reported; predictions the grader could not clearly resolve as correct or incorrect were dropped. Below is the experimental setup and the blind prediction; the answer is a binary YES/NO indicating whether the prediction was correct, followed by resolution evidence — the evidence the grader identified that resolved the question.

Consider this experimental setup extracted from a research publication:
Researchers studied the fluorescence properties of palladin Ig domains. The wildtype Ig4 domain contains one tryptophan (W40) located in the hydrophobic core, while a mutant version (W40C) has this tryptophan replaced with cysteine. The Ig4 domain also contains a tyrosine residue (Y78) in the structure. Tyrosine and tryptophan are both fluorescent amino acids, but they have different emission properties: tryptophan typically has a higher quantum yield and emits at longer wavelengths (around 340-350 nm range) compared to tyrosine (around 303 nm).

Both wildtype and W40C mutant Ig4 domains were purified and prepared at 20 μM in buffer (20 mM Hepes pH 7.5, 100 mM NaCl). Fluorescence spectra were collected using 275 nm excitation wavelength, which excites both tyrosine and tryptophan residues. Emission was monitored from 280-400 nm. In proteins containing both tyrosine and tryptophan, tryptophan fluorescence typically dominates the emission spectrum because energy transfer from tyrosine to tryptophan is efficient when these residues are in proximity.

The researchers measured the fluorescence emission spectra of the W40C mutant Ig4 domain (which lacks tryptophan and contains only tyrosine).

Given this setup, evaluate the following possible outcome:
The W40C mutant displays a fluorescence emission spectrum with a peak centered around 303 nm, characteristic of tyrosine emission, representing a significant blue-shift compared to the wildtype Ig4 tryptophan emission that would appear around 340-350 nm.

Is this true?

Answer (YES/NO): NO